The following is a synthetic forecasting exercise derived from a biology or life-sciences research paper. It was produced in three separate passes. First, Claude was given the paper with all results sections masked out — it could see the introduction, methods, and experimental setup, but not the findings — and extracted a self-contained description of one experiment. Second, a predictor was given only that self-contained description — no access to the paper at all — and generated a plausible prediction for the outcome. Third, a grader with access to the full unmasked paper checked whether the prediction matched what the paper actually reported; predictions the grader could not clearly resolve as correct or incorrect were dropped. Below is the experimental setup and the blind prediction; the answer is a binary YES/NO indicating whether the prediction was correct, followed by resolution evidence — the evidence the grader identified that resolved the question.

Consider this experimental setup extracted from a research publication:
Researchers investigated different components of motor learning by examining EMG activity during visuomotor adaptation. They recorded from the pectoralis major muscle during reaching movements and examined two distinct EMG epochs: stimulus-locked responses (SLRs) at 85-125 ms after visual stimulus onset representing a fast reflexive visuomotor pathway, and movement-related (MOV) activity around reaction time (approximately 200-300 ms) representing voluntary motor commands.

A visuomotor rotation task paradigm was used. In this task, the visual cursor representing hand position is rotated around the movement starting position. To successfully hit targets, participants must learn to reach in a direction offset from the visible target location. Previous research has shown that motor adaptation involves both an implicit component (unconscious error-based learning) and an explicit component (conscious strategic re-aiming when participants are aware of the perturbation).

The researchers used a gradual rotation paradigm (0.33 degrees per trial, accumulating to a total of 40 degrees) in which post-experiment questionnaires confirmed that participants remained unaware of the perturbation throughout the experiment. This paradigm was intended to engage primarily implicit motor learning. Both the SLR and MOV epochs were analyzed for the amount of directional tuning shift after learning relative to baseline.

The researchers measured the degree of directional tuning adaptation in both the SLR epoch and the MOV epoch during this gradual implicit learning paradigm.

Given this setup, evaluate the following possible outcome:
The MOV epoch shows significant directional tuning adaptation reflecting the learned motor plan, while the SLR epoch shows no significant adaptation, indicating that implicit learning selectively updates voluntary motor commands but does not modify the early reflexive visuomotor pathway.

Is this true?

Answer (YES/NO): NO